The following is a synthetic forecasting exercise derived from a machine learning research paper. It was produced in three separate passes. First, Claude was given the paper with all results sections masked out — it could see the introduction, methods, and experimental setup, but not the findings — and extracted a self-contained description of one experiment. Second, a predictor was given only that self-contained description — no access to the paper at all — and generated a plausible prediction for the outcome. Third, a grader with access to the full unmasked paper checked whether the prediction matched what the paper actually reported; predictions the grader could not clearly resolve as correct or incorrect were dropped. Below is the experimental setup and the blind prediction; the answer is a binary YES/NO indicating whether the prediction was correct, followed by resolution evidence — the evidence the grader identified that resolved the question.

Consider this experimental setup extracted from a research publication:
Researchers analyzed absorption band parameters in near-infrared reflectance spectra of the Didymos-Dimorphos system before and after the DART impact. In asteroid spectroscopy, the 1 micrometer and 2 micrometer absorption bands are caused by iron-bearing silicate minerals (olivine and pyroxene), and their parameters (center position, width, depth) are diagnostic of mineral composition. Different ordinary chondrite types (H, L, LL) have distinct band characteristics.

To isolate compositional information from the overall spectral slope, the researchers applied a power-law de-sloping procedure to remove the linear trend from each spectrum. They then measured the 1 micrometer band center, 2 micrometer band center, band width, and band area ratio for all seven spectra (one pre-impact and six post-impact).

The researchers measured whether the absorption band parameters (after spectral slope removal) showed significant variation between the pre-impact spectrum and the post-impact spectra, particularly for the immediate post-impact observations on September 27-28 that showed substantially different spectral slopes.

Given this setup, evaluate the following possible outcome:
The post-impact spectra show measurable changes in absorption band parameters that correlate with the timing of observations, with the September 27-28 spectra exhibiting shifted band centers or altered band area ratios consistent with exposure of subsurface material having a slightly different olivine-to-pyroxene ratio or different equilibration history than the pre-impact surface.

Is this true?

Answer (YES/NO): NO